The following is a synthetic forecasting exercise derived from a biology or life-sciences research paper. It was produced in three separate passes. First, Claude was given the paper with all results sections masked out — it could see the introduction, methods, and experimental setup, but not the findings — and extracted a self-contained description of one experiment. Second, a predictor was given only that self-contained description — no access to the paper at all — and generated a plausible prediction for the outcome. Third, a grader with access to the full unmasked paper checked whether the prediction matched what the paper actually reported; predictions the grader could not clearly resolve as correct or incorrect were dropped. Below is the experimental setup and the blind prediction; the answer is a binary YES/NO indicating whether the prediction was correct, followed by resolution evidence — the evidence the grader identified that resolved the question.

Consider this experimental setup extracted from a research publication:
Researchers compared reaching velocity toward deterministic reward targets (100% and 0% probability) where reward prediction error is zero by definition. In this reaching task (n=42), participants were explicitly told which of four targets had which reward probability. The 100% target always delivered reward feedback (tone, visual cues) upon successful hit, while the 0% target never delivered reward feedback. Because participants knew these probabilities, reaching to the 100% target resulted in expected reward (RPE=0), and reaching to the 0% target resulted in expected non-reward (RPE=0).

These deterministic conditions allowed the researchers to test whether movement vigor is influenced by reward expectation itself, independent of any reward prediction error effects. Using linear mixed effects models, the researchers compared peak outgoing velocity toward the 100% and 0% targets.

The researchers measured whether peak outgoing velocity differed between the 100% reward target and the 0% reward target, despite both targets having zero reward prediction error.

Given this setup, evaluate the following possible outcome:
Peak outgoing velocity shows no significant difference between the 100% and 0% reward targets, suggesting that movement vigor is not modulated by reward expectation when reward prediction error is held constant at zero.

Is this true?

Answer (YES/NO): NO